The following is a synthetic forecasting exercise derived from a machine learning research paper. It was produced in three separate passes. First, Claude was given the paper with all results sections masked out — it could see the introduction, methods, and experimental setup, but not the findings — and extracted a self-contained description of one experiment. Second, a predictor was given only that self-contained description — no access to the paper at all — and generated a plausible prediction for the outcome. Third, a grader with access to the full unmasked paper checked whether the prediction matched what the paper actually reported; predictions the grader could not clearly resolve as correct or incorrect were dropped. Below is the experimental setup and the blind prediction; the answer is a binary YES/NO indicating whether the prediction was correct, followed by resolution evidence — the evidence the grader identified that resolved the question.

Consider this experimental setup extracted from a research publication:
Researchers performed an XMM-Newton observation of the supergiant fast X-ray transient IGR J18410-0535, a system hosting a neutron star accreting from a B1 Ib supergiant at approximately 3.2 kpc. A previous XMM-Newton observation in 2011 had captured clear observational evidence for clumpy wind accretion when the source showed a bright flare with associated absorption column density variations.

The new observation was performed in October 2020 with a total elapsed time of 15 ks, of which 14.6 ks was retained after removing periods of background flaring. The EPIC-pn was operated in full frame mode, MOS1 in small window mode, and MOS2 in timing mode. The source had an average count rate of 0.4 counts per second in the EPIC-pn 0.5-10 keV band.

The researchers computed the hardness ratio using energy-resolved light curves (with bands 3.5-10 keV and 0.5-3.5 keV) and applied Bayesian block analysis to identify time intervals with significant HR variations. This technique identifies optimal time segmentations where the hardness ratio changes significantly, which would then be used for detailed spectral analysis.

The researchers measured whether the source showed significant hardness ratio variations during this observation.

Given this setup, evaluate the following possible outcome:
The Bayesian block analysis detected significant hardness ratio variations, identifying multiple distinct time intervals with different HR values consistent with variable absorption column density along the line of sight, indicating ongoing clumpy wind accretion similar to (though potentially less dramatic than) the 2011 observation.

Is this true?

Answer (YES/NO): NO